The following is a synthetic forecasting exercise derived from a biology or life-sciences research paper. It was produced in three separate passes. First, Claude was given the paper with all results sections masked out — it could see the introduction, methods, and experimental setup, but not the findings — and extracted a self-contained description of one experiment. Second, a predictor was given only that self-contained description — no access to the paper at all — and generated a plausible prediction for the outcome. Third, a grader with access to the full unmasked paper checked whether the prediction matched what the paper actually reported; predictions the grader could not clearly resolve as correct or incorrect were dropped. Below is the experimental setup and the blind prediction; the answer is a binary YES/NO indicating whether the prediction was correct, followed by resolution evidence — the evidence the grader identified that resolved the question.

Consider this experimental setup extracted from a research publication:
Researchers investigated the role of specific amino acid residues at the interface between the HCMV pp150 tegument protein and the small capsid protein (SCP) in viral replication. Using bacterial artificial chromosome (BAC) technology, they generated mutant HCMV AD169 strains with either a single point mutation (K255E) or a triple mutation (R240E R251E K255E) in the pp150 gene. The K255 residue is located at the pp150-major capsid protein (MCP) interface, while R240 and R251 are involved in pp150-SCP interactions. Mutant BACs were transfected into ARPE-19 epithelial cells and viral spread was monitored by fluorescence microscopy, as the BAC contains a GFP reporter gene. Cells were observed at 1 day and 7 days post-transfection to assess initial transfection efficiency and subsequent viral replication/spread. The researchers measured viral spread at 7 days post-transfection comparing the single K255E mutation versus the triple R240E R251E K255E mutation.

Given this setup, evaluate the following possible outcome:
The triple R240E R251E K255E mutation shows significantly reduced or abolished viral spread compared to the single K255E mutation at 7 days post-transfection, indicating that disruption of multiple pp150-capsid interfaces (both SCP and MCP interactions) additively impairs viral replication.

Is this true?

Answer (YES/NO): NO